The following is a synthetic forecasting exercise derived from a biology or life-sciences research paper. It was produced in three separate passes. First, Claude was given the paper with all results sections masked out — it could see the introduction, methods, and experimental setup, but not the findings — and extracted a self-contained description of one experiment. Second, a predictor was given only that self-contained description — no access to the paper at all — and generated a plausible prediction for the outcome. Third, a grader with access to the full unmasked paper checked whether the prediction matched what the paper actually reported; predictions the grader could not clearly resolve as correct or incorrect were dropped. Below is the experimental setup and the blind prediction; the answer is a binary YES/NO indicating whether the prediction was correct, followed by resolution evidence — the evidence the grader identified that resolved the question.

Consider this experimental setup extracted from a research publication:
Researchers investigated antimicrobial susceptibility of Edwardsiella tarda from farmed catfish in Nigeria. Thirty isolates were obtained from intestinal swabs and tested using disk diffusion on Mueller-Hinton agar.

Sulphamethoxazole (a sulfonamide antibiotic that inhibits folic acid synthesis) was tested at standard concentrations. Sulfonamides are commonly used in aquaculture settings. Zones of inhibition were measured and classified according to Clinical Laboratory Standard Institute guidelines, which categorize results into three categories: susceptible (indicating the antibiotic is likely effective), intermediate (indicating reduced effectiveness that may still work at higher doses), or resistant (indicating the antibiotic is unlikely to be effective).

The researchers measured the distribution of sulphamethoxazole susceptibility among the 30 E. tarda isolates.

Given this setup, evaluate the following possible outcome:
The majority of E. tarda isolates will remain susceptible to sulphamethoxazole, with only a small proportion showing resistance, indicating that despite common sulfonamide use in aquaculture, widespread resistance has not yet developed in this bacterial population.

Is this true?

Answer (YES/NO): NO